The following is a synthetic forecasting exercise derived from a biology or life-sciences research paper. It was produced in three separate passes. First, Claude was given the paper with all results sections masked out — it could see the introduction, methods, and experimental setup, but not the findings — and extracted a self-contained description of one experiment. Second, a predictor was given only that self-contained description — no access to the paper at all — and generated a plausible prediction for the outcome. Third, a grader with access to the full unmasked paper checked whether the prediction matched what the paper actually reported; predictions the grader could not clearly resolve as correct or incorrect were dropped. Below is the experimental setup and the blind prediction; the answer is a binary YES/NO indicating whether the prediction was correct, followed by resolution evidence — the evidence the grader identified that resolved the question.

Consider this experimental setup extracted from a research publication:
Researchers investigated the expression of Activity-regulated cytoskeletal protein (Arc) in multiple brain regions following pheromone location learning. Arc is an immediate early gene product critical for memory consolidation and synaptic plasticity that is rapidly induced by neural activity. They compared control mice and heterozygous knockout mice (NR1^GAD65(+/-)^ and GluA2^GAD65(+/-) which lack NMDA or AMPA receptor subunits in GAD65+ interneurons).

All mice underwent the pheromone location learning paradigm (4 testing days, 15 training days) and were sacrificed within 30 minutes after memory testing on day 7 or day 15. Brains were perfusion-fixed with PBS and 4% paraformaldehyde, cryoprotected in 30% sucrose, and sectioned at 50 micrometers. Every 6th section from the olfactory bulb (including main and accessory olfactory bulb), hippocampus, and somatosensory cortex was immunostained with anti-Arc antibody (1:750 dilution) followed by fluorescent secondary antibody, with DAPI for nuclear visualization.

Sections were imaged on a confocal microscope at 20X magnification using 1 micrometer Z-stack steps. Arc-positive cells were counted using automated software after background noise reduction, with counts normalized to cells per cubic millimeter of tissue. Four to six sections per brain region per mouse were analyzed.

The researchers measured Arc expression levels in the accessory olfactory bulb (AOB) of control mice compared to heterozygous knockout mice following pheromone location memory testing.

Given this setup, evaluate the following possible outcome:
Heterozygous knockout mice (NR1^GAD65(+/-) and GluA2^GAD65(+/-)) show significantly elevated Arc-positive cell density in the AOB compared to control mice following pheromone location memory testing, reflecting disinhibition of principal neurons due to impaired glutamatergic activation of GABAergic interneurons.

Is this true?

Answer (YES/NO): NO